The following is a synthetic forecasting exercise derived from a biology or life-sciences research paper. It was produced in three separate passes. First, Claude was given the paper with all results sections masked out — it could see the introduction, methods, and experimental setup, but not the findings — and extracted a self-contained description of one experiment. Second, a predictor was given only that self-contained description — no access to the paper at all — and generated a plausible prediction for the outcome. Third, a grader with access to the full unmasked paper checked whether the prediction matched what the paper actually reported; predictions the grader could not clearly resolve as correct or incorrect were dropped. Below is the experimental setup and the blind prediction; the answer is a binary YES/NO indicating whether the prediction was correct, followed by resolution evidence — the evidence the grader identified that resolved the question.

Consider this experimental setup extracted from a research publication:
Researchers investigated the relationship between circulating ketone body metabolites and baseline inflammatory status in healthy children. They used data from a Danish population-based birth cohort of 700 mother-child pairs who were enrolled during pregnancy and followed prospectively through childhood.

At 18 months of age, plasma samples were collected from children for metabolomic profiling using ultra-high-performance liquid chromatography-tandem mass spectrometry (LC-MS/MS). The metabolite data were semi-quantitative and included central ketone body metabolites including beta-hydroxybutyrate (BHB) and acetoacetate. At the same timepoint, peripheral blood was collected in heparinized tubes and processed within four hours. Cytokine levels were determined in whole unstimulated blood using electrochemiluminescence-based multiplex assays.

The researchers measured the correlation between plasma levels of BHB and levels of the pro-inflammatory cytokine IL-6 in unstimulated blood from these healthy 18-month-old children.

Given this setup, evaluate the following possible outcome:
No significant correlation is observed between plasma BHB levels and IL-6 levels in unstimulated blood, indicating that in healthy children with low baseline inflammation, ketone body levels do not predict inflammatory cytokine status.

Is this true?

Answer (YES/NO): YES